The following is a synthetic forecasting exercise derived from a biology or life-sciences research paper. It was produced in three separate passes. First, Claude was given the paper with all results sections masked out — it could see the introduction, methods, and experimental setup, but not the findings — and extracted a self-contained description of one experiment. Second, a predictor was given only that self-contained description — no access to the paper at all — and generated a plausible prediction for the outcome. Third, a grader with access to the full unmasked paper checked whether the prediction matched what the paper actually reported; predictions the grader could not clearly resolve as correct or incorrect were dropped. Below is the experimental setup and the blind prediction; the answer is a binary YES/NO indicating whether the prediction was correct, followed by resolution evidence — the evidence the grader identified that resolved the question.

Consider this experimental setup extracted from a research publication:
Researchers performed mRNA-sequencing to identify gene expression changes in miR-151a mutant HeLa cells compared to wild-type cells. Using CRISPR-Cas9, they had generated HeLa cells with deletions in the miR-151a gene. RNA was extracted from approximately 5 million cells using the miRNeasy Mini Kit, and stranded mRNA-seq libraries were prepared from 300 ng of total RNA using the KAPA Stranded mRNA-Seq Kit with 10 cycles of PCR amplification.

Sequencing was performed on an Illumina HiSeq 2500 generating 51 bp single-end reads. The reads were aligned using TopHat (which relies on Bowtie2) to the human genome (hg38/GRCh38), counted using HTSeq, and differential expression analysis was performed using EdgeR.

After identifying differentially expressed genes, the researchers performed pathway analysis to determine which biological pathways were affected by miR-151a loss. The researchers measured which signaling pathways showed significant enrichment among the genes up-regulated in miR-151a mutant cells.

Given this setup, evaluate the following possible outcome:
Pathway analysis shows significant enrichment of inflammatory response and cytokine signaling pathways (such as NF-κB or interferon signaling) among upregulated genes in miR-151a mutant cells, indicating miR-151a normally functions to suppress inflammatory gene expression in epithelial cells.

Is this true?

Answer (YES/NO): NO